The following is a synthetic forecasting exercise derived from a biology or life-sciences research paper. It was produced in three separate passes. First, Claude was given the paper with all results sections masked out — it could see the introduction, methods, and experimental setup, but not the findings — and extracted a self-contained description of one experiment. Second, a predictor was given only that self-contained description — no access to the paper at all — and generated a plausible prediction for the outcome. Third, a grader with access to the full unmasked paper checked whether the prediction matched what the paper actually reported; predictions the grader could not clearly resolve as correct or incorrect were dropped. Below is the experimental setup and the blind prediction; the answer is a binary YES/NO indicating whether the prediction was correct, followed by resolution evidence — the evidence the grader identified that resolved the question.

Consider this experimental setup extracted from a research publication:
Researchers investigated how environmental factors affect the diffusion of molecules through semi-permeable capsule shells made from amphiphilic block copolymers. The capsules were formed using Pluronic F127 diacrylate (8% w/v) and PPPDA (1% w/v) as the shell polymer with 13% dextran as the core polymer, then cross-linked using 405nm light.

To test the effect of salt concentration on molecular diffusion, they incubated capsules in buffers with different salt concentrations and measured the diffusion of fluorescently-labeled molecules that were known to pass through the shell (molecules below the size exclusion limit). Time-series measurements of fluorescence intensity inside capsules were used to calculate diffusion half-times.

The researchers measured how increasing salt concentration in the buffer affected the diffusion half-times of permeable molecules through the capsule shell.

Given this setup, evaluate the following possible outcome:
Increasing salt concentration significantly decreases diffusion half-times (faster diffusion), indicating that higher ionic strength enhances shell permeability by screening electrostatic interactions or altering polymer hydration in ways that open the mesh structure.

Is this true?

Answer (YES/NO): YES